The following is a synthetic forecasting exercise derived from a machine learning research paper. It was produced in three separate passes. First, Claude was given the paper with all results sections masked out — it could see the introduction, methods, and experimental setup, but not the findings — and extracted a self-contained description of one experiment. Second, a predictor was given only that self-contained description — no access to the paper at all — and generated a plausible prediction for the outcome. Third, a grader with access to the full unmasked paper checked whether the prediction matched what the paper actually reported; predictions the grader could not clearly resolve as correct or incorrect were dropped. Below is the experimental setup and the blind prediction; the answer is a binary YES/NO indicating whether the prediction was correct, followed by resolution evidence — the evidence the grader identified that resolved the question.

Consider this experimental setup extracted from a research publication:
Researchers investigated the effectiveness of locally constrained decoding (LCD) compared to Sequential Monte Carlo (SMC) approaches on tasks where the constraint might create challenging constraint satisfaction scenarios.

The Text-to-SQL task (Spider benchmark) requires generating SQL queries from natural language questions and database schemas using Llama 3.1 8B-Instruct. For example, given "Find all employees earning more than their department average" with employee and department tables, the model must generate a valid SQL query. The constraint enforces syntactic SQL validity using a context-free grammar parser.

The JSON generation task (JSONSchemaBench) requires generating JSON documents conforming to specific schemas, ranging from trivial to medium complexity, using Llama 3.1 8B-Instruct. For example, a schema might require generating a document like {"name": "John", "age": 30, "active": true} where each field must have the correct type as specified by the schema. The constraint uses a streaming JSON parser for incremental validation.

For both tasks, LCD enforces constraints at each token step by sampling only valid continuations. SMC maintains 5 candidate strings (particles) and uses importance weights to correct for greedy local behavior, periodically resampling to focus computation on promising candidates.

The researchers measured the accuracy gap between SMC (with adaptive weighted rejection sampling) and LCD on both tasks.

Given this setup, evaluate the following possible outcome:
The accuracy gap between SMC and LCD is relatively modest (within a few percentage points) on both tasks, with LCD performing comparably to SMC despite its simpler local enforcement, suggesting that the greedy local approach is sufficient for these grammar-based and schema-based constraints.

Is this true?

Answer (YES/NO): NO